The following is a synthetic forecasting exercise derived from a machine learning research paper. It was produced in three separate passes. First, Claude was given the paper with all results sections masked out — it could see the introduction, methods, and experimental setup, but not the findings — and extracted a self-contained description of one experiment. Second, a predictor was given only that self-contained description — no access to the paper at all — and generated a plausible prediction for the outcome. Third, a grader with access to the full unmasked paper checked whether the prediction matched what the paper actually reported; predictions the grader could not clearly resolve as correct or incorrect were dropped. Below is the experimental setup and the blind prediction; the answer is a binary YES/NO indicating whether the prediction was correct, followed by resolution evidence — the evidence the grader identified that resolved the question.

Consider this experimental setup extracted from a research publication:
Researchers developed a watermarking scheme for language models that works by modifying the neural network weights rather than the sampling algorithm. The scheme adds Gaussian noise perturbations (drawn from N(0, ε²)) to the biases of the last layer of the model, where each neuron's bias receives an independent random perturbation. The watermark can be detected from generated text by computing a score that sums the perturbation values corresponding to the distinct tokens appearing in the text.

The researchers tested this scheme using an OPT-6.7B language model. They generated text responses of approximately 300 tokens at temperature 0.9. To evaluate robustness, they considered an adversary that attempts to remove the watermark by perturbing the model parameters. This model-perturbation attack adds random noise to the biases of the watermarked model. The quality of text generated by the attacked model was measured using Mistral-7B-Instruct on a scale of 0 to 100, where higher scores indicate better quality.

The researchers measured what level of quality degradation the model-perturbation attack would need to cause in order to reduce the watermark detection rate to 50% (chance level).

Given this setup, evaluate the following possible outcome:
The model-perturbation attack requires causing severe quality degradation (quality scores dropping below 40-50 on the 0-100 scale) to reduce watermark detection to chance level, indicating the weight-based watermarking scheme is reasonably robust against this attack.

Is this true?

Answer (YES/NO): NO